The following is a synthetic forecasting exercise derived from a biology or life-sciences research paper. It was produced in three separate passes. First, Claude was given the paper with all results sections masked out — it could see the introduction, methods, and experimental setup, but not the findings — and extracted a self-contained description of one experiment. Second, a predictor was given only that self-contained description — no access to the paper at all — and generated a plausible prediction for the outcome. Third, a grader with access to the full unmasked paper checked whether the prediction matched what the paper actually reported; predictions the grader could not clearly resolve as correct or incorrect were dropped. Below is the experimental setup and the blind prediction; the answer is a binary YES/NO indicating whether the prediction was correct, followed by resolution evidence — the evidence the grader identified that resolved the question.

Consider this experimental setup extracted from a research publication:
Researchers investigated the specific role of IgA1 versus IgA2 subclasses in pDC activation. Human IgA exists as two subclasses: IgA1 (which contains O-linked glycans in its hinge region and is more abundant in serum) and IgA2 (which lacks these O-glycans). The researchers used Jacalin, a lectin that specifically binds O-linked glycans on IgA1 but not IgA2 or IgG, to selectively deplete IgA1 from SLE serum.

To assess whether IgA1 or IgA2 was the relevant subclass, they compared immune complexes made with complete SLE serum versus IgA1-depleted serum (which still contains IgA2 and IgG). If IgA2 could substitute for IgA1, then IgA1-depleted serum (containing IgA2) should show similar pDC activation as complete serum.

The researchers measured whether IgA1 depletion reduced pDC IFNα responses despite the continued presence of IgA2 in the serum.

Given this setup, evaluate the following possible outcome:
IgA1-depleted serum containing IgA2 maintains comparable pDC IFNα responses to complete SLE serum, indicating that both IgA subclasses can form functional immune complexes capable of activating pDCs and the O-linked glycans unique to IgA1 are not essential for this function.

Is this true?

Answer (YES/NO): NO